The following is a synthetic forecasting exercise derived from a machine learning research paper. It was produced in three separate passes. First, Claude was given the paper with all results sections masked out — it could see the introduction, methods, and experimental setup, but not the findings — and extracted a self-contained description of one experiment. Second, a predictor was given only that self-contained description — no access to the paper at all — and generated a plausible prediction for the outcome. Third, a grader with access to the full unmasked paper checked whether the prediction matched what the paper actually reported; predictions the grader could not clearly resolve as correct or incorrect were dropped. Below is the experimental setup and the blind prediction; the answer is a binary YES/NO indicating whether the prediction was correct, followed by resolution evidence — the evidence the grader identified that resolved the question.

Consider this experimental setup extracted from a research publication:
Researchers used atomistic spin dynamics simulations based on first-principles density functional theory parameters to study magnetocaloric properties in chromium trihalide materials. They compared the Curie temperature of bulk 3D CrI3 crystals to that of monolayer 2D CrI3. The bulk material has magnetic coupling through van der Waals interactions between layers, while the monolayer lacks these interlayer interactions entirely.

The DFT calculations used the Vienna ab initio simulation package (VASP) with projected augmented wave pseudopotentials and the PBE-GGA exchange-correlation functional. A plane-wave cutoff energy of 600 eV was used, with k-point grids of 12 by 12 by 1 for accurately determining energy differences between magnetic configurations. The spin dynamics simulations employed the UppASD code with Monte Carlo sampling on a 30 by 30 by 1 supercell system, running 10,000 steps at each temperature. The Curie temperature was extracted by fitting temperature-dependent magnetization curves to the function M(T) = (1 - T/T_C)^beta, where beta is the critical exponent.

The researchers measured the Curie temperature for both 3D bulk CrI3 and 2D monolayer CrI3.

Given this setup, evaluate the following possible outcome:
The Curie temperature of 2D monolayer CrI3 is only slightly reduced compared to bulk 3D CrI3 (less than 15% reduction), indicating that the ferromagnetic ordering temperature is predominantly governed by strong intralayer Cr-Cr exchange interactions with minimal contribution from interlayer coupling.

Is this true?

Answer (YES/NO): NO